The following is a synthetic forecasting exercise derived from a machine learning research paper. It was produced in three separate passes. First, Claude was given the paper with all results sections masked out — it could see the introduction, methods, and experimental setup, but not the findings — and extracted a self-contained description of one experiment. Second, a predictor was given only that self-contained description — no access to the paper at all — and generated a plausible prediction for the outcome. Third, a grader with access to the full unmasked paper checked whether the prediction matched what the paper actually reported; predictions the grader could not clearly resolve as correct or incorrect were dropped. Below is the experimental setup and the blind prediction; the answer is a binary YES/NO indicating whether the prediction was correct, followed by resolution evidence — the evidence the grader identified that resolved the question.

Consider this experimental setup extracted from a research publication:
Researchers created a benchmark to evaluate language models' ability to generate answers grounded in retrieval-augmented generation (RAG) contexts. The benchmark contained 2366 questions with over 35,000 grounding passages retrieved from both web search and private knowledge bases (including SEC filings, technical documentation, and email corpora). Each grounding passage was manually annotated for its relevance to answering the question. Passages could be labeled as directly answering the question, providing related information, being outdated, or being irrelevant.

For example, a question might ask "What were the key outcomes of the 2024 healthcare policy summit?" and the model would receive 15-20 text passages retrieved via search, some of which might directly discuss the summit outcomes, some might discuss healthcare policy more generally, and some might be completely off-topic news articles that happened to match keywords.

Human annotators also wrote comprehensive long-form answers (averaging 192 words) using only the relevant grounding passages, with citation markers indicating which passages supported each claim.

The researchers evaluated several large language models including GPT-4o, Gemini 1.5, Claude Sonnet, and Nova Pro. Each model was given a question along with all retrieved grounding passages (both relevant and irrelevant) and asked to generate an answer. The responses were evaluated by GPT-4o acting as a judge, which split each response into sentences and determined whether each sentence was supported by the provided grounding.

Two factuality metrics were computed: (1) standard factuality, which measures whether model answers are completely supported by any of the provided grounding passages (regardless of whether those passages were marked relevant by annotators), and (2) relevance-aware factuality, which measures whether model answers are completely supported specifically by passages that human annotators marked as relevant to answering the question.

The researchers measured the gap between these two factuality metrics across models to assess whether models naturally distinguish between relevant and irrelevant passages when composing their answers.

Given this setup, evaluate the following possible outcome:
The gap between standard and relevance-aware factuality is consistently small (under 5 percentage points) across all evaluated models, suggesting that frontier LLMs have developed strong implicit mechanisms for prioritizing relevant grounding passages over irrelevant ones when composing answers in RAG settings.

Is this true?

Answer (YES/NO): NO